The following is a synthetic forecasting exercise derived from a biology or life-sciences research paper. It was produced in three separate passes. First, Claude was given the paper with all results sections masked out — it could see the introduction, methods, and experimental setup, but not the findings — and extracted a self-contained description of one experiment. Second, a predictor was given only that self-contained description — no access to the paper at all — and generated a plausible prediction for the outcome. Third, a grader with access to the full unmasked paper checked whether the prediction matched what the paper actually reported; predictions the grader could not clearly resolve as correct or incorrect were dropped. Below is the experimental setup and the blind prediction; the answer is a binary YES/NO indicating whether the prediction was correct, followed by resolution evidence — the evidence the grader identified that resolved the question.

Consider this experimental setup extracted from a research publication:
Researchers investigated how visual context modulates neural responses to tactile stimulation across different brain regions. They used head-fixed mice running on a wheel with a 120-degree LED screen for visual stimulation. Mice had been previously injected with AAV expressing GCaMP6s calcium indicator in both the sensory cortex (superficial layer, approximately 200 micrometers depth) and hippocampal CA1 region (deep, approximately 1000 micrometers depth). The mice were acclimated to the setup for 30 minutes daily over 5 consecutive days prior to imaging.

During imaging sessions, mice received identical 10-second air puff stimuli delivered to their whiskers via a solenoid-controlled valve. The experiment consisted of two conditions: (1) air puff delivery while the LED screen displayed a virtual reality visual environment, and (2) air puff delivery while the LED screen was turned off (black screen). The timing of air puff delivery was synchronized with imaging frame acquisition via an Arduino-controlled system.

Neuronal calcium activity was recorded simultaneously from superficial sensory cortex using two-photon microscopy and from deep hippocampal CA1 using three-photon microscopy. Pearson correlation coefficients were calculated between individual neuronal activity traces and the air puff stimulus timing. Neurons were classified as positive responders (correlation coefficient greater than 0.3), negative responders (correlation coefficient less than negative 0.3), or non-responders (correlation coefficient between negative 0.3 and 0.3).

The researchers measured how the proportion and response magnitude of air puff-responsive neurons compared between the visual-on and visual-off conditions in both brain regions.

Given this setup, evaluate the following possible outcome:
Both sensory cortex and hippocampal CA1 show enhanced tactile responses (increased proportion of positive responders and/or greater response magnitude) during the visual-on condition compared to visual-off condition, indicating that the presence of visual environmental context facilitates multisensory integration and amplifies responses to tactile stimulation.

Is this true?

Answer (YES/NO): NO